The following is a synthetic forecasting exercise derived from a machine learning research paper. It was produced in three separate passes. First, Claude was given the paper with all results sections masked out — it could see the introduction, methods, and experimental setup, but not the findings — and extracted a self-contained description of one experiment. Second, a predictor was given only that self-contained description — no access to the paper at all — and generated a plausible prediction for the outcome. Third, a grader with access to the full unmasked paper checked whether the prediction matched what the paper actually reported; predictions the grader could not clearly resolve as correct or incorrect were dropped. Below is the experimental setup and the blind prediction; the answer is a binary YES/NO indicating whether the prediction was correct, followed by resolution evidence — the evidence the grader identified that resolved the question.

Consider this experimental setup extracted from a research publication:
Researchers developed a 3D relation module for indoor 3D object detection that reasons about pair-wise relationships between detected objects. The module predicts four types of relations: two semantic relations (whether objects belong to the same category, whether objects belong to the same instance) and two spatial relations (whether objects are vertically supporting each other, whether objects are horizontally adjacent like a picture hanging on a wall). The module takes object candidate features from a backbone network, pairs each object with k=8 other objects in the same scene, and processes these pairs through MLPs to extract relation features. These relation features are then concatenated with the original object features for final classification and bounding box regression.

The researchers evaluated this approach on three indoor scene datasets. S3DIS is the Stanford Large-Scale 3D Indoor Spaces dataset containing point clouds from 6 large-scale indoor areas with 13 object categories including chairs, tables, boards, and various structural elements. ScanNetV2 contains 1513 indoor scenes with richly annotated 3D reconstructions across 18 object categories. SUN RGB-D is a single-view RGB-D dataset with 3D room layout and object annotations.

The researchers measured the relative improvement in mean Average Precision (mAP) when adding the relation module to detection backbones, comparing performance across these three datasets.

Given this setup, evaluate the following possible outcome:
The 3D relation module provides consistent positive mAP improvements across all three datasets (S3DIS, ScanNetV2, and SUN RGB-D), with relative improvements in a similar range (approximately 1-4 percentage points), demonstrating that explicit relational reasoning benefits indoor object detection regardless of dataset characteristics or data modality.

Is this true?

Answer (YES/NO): NO